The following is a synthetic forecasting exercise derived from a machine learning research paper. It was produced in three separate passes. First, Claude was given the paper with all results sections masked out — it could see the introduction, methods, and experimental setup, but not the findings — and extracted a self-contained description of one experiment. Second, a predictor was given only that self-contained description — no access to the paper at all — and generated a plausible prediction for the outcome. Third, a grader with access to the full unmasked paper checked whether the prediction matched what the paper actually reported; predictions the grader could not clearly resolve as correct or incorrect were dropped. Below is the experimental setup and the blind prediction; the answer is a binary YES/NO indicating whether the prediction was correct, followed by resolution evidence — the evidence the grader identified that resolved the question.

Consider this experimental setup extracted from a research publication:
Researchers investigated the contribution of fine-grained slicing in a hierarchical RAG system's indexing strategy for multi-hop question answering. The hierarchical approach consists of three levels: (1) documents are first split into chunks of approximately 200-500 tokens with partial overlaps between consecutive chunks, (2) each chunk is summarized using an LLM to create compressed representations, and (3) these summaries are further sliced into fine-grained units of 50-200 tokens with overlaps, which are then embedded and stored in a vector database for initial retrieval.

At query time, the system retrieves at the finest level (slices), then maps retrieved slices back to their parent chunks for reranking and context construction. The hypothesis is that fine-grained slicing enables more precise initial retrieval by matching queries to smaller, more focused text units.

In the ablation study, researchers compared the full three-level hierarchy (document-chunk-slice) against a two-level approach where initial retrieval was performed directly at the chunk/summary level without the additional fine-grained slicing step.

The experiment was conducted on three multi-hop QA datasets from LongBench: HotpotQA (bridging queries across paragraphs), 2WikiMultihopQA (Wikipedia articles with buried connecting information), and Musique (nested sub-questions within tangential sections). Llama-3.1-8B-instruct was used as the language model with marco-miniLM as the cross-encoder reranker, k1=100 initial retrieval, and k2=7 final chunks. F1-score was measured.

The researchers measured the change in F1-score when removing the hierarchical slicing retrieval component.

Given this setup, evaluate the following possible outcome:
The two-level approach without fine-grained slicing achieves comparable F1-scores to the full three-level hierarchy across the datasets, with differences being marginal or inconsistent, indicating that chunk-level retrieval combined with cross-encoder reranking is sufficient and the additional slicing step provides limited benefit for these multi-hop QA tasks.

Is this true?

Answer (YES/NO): NO